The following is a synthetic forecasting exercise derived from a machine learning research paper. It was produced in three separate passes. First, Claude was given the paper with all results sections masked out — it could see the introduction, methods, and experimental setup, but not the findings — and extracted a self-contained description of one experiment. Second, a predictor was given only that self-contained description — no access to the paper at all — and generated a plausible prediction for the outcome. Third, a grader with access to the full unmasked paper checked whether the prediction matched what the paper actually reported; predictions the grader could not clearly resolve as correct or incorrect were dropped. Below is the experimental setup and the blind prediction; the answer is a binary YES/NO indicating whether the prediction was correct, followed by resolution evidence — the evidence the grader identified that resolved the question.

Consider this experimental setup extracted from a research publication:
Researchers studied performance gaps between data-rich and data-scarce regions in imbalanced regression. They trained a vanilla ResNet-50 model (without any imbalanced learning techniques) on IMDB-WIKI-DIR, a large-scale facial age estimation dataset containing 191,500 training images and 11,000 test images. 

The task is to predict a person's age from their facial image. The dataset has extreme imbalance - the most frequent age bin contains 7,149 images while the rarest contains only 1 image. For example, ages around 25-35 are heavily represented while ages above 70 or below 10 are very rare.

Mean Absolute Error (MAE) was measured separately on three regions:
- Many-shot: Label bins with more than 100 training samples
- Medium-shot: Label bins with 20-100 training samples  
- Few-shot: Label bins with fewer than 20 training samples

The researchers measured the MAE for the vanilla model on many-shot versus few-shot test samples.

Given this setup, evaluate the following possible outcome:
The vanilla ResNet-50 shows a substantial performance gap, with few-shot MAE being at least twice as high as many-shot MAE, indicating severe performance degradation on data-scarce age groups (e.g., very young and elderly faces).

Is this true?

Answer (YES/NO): YES